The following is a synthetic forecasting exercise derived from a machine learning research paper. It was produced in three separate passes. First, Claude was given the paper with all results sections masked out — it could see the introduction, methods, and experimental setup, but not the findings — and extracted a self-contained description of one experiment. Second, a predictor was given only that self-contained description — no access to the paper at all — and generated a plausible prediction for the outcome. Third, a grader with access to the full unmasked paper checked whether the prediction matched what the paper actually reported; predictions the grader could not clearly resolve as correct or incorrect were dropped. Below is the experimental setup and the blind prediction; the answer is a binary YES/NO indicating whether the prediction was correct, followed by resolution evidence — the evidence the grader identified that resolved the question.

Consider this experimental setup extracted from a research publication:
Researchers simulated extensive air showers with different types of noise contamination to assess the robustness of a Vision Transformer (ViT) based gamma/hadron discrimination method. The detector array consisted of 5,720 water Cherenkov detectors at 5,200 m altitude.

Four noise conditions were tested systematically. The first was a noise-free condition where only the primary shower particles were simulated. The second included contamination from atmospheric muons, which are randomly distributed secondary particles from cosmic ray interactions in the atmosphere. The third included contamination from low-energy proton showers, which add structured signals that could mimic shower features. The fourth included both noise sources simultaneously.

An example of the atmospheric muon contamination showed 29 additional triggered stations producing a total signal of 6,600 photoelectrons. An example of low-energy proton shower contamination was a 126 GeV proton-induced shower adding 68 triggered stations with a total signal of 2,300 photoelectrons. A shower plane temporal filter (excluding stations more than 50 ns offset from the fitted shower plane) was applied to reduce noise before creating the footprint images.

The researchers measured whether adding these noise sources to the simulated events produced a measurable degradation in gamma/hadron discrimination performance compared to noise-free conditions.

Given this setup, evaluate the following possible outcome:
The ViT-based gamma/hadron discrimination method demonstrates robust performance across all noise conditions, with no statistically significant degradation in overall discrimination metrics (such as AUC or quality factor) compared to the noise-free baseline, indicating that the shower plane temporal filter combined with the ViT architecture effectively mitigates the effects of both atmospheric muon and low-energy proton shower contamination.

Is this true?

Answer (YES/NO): NO